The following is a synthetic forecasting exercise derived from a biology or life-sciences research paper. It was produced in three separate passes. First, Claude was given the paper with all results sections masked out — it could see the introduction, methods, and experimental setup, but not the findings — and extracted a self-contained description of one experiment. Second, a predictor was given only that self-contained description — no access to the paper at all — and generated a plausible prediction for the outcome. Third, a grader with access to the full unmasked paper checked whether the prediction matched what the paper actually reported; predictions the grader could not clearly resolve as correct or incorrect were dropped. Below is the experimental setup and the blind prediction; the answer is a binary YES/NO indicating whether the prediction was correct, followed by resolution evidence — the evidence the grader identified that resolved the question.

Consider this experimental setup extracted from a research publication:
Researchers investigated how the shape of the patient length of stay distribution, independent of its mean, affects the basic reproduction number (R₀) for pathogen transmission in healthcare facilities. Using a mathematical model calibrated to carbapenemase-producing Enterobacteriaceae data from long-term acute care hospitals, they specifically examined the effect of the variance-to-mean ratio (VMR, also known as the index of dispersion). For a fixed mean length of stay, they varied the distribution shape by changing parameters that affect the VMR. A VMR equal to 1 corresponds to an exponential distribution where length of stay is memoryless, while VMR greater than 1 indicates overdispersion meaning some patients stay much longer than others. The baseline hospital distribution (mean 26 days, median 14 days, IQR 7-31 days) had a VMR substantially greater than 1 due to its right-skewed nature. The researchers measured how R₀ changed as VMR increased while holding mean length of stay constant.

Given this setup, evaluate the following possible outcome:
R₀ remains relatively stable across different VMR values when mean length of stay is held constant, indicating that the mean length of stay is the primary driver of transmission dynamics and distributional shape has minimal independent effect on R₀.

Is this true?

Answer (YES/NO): NO